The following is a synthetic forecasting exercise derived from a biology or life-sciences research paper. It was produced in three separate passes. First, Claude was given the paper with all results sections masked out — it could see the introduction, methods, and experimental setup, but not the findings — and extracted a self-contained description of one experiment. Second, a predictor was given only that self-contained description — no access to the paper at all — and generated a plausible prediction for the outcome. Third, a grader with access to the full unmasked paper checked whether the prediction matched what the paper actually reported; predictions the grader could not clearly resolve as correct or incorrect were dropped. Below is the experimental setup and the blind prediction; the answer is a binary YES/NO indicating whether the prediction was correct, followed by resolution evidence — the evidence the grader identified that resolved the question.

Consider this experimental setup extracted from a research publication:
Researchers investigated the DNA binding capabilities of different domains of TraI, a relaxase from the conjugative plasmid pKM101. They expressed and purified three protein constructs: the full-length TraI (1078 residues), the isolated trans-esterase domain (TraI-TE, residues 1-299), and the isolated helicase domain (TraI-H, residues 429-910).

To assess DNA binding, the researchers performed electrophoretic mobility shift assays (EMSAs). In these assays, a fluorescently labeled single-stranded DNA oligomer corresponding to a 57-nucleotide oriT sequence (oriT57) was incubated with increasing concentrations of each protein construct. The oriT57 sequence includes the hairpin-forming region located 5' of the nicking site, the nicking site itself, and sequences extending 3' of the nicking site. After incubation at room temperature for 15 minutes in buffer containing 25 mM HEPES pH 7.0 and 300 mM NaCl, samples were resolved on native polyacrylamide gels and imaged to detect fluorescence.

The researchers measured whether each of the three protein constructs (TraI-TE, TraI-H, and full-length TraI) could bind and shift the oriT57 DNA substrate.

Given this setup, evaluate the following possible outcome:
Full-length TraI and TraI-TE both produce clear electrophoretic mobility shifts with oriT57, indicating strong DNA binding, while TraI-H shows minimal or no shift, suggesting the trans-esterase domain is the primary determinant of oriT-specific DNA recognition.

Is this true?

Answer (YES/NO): NO